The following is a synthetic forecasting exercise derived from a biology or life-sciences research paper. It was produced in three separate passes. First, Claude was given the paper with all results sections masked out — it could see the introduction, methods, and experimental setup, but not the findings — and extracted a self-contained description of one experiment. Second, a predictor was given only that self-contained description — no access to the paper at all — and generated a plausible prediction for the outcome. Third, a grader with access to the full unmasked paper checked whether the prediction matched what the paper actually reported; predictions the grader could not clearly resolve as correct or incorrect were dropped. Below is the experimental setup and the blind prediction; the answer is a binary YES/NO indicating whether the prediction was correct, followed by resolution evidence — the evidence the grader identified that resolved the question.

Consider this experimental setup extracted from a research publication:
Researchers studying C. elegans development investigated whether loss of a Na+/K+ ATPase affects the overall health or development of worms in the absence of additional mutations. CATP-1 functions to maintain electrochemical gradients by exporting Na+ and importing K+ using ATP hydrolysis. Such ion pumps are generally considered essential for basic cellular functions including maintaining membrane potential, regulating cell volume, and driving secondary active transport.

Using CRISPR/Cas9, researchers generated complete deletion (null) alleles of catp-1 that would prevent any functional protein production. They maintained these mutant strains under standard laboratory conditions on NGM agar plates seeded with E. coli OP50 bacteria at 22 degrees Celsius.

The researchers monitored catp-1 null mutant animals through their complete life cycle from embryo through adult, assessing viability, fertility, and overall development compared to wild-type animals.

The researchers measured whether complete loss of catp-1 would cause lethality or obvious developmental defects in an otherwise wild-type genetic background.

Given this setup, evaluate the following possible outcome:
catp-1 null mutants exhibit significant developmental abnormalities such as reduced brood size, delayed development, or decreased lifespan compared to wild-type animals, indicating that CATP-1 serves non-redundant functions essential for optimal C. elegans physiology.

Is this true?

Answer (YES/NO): NO